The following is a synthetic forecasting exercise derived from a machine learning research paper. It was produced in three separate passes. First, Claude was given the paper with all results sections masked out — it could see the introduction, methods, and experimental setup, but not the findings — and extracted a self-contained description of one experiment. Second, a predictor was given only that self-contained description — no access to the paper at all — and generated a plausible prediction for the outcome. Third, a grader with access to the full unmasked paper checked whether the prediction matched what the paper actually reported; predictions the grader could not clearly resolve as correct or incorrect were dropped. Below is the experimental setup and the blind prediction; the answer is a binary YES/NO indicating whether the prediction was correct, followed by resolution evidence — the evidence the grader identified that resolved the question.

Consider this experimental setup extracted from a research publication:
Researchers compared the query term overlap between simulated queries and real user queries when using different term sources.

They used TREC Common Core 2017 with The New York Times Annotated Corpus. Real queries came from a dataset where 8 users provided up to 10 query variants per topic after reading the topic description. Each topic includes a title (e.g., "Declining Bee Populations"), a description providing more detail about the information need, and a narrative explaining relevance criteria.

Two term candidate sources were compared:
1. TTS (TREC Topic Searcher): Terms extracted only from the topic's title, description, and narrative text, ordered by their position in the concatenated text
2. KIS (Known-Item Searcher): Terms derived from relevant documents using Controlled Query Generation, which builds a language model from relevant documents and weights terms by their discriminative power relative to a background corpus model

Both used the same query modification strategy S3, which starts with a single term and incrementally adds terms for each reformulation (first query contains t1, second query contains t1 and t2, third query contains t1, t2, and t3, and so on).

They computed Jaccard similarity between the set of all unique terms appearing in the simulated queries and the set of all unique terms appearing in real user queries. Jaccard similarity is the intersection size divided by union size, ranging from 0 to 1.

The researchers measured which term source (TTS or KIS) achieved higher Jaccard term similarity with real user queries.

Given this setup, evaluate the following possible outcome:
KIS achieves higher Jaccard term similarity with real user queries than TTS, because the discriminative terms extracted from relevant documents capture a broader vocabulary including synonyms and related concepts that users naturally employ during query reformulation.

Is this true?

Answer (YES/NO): NO